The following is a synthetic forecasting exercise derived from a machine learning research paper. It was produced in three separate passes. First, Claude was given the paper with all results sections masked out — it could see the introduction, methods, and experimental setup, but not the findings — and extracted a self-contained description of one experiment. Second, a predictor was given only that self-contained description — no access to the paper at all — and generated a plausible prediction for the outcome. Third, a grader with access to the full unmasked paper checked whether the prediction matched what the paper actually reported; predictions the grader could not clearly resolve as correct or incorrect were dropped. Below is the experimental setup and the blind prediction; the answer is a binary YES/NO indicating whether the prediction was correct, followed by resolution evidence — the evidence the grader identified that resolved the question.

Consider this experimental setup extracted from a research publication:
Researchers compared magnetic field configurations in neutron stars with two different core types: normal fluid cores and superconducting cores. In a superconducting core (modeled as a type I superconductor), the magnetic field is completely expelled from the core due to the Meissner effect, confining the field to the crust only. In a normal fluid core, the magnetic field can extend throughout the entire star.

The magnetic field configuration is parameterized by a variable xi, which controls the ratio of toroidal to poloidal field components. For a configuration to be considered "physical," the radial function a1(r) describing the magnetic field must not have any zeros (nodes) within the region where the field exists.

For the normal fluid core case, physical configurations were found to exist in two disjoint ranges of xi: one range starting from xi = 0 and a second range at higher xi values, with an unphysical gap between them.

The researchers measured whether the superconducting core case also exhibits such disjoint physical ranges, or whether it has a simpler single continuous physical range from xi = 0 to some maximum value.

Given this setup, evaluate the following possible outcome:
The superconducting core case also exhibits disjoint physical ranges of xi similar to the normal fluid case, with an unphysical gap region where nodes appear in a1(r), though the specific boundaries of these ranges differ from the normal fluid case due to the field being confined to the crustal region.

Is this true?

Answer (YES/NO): NO